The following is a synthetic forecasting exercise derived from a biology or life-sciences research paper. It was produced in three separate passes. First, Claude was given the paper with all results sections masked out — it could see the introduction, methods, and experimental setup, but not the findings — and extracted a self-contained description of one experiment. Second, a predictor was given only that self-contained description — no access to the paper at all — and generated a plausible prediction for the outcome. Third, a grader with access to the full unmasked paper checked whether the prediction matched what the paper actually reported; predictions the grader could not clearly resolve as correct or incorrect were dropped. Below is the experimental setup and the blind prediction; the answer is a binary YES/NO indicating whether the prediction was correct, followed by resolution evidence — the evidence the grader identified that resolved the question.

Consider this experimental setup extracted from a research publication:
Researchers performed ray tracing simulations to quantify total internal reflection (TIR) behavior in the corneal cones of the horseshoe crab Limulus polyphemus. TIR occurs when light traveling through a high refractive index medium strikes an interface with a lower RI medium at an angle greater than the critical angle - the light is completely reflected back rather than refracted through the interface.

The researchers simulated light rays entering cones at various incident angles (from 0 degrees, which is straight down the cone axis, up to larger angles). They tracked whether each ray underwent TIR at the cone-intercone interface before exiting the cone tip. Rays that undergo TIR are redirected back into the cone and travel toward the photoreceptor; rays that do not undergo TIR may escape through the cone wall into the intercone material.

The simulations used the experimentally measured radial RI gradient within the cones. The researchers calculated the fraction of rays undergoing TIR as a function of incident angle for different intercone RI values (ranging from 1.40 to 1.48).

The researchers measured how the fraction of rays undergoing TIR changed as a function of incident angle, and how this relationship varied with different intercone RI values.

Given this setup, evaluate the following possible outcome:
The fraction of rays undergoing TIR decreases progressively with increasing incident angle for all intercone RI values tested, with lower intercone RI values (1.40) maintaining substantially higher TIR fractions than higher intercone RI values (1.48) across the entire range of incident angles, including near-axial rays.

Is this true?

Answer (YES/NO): NO